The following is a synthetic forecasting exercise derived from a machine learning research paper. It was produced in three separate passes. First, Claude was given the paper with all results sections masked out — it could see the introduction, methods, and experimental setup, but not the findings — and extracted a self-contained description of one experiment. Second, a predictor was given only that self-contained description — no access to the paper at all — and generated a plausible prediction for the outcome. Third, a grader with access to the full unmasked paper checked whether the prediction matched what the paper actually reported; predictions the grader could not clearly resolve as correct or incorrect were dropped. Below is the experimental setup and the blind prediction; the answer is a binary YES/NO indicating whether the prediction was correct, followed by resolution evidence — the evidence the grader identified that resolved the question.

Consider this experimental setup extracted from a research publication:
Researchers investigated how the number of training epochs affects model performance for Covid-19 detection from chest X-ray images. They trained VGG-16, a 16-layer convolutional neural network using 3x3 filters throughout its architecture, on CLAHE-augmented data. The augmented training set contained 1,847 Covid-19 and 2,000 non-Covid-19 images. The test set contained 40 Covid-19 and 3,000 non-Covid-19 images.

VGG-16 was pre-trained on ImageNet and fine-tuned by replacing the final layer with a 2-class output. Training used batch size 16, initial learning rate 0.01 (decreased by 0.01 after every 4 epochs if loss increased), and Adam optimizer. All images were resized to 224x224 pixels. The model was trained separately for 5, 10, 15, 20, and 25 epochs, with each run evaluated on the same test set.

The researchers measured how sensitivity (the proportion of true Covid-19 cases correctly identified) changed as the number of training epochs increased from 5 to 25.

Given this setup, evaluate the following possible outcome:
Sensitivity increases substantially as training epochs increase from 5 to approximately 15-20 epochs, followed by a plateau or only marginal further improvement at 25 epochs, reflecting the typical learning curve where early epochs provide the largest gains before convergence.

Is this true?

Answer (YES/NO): NO